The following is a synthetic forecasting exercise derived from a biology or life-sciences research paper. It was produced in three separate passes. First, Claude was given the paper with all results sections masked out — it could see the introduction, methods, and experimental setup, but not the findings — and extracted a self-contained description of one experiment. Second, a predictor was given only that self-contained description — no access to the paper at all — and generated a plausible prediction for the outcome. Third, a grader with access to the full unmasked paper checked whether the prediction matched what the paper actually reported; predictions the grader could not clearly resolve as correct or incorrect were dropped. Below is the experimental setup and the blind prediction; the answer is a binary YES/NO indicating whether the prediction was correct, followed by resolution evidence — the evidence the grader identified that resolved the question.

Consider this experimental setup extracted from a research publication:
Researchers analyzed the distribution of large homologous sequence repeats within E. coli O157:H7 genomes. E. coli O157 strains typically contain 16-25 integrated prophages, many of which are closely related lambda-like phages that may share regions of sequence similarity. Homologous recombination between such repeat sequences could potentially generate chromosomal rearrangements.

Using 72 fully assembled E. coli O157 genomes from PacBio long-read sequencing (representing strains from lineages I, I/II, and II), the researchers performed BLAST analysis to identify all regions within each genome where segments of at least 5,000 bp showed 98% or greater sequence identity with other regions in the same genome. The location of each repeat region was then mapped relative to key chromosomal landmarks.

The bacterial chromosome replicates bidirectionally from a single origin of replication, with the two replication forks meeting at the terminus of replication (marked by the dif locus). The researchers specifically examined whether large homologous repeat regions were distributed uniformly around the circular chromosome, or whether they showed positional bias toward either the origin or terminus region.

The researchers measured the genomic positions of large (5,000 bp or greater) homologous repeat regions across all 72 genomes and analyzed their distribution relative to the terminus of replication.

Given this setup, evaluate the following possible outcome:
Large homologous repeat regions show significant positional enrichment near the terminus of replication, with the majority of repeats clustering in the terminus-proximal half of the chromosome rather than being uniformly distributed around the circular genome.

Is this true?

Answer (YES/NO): YES